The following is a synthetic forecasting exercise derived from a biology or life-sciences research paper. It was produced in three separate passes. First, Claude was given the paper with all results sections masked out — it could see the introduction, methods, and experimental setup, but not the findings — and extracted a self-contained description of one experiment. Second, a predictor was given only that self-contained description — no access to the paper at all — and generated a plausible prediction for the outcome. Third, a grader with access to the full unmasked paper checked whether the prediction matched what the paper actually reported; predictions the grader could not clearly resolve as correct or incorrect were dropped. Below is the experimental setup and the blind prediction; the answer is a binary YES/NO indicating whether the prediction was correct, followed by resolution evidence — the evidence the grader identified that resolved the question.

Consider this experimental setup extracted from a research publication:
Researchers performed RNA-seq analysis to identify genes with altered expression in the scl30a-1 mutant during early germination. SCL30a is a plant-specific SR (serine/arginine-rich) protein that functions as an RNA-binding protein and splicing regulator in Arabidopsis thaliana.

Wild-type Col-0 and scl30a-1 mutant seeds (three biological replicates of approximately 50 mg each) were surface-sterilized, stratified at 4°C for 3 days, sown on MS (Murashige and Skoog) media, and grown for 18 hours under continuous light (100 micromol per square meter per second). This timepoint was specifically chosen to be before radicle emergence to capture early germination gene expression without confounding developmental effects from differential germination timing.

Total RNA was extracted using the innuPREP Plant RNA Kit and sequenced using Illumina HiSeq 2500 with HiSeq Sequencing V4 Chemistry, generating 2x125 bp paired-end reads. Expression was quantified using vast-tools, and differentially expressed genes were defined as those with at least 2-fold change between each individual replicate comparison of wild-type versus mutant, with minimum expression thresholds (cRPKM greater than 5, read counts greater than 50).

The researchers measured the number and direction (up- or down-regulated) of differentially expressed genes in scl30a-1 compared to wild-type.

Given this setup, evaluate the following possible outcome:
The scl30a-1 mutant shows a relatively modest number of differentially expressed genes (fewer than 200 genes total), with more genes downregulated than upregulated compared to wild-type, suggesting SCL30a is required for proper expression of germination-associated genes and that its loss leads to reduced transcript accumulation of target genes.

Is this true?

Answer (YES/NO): NO